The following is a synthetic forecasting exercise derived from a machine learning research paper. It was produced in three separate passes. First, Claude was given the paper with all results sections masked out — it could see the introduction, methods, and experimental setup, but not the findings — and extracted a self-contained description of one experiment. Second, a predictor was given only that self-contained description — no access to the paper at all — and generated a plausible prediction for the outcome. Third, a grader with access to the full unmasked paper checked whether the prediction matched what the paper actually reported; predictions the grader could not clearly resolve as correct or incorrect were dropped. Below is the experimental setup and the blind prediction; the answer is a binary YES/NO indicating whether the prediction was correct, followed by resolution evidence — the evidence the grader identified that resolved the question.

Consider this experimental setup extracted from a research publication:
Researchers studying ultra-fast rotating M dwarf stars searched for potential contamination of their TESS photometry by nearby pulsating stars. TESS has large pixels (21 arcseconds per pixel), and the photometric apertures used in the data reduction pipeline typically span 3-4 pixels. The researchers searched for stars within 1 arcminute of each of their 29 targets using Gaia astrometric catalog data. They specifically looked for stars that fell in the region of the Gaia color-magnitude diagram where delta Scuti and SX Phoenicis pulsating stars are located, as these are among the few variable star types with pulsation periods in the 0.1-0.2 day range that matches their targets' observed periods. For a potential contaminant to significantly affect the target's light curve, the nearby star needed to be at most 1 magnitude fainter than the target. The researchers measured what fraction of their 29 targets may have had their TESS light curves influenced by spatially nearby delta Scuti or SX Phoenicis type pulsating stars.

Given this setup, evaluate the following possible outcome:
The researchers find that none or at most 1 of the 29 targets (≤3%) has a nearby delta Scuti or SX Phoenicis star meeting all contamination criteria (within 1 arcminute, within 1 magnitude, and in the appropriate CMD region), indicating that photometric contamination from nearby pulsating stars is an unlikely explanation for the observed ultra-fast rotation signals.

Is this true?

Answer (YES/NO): NO